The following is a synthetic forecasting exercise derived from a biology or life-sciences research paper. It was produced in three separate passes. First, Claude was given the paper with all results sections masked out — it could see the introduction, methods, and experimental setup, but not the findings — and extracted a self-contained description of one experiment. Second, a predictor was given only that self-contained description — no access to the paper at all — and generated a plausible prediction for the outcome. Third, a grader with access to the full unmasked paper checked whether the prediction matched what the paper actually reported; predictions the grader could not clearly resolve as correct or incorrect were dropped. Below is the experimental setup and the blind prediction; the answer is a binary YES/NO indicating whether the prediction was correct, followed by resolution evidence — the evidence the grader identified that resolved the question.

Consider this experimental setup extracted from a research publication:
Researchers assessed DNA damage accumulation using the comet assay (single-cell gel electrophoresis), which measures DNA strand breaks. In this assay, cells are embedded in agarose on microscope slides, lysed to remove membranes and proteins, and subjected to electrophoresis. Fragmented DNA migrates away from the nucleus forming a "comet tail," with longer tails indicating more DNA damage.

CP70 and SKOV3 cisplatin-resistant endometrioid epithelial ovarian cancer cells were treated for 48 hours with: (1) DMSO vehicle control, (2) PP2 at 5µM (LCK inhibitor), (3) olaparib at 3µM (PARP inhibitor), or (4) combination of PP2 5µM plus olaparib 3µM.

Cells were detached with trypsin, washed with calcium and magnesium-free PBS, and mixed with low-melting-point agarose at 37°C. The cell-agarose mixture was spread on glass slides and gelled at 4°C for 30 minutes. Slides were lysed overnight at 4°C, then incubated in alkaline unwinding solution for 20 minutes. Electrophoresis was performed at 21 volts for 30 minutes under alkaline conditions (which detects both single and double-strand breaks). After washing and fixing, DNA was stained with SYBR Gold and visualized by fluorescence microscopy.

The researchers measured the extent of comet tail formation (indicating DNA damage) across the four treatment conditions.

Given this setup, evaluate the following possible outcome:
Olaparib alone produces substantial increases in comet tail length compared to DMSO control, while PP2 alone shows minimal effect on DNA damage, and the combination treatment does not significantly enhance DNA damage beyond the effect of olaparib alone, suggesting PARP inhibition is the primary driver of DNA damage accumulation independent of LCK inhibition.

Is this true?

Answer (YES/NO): NO